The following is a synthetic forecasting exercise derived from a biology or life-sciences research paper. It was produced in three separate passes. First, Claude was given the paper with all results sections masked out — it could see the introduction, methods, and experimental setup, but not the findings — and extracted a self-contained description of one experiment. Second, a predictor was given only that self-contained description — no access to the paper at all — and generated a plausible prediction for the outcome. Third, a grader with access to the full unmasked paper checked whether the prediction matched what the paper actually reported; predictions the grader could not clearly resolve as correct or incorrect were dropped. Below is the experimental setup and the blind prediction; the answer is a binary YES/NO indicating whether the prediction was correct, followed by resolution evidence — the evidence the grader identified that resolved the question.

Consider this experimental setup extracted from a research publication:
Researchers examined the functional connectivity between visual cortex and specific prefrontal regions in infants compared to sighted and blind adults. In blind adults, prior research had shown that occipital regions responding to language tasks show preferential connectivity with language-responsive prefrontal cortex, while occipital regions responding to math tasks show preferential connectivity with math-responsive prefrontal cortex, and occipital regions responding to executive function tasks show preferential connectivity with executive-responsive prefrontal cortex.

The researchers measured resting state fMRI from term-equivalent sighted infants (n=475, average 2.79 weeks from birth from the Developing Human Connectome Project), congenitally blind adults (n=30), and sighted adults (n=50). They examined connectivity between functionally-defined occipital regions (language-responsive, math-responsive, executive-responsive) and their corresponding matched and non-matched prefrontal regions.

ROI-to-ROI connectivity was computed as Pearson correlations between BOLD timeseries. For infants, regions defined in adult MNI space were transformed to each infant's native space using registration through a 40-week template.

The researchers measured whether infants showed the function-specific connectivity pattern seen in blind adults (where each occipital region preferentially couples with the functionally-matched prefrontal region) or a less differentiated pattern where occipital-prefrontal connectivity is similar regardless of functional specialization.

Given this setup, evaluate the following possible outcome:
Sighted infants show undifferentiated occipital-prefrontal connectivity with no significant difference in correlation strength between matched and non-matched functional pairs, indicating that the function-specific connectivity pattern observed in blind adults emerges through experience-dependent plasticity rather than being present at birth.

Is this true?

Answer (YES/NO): NO